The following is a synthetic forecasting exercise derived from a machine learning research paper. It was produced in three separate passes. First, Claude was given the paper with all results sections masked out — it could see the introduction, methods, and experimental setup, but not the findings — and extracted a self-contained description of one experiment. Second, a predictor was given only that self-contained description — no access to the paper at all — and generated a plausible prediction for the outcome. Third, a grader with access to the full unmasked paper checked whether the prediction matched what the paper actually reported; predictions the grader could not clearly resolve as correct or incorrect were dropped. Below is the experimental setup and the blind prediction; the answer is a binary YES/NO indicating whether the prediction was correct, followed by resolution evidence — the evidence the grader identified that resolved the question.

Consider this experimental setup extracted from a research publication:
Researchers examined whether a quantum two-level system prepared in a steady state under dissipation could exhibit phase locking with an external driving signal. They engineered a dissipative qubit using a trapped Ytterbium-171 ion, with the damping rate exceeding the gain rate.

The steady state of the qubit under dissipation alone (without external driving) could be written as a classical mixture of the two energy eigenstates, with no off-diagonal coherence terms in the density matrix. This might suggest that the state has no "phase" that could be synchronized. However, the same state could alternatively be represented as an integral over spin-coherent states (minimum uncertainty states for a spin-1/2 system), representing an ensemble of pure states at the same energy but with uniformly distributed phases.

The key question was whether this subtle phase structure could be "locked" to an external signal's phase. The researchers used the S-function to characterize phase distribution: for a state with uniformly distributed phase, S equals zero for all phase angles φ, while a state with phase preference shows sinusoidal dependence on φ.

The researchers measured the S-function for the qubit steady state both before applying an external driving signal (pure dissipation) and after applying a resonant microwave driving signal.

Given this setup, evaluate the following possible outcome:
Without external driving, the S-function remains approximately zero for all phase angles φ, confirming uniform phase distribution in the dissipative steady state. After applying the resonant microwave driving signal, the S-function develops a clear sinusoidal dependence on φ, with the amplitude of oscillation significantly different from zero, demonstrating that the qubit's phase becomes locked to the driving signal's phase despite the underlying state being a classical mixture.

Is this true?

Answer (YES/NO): YES